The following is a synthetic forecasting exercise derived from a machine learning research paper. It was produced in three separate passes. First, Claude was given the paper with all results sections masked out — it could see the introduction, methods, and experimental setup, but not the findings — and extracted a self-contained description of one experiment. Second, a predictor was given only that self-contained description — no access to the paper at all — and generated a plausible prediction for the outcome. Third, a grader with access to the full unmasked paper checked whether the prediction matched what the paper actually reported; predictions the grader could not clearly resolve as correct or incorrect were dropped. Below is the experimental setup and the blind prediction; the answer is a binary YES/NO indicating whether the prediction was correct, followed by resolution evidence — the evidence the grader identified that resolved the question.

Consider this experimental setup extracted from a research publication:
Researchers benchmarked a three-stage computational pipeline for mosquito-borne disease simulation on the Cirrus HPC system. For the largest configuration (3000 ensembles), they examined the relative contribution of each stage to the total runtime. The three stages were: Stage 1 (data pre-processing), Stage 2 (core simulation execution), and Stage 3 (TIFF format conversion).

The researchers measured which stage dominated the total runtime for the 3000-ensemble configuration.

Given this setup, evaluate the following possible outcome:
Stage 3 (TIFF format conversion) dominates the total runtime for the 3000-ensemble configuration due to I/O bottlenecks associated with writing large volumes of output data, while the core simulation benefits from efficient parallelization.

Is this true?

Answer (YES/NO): NO